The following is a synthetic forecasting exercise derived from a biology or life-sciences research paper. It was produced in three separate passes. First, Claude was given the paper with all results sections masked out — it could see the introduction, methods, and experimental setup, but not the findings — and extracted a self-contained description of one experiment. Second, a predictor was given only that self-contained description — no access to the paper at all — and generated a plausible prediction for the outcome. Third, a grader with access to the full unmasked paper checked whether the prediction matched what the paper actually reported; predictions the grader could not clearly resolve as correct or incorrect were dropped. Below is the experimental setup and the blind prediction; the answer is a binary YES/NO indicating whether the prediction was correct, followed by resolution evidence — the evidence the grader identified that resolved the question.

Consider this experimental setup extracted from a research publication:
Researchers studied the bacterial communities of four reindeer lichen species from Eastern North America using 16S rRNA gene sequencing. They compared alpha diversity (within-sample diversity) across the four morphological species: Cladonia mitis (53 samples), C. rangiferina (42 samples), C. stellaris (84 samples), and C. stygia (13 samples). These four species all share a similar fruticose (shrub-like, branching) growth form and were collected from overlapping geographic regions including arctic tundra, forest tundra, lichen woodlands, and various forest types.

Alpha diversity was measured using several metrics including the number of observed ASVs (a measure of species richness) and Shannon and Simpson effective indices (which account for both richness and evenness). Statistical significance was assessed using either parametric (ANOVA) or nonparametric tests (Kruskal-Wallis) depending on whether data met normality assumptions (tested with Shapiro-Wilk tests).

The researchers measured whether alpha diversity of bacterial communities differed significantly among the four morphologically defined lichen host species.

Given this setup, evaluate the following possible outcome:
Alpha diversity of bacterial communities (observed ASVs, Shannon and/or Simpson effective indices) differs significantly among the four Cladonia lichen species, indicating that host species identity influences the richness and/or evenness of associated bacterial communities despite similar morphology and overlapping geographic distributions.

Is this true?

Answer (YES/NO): NO